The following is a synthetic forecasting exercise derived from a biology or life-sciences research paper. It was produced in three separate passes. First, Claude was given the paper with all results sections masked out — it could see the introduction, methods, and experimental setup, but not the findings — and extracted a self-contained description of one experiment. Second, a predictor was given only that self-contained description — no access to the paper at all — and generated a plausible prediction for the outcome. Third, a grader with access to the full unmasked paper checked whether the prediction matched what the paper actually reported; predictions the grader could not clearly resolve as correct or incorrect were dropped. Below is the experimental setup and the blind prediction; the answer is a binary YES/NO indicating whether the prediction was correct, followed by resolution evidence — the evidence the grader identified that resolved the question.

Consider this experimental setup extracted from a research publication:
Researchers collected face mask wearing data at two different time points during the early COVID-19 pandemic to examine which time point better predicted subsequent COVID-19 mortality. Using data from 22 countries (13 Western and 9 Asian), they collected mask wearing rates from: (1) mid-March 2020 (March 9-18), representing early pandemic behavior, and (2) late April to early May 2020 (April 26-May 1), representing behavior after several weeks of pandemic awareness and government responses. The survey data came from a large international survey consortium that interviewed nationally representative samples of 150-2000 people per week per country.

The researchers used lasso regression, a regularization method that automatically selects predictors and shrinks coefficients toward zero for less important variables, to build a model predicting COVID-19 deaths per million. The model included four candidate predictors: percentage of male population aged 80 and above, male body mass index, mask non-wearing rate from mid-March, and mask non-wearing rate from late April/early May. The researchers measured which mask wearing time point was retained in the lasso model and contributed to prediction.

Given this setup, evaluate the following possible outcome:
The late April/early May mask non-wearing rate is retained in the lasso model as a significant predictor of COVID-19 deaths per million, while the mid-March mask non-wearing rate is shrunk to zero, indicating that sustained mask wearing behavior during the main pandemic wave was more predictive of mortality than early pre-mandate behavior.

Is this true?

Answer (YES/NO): NO